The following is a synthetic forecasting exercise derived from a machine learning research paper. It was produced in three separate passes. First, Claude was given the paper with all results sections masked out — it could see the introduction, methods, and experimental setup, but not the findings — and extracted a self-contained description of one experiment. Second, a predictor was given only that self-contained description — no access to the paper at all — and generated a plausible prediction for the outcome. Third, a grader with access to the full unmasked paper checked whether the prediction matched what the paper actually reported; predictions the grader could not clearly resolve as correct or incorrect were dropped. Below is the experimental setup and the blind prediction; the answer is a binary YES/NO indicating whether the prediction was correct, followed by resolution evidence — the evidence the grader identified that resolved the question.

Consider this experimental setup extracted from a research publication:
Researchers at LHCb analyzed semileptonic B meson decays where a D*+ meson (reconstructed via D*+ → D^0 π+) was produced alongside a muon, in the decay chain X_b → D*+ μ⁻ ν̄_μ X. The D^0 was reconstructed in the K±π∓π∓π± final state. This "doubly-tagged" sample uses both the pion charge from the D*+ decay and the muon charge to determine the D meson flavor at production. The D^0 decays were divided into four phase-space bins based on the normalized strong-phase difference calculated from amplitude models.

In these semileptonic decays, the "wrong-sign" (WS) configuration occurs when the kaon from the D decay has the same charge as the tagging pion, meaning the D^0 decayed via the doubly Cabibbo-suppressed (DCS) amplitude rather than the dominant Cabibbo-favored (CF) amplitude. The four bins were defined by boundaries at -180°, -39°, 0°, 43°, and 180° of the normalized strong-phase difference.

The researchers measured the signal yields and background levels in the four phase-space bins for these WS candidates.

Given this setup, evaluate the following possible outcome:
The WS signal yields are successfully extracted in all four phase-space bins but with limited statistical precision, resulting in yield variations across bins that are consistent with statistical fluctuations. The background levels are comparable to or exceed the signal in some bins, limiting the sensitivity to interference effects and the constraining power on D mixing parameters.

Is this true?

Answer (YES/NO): NO